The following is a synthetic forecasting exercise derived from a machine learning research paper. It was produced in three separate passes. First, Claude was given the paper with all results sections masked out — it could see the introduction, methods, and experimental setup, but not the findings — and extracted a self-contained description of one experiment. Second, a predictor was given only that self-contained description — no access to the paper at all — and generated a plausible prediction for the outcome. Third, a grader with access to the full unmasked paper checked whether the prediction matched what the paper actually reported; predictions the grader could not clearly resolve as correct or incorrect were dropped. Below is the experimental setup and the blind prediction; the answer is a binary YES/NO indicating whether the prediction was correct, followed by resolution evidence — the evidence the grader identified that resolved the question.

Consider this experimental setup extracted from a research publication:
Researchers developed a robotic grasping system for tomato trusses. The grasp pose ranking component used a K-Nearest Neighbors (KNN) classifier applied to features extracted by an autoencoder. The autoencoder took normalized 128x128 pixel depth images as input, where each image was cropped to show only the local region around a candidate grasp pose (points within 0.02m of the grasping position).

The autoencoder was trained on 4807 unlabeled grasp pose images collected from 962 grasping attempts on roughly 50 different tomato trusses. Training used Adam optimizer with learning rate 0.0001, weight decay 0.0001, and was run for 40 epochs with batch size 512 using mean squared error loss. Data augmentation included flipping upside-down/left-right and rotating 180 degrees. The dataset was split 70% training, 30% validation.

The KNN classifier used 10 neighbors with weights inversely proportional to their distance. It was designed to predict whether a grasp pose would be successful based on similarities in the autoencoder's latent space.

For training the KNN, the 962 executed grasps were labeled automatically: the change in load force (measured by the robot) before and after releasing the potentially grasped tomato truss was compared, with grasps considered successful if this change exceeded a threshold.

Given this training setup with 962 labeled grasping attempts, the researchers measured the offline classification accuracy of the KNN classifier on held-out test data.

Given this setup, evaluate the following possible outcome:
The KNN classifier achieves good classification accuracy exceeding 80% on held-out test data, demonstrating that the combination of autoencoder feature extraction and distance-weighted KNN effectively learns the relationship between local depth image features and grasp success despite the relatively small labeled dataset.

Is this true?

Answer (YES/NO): YES